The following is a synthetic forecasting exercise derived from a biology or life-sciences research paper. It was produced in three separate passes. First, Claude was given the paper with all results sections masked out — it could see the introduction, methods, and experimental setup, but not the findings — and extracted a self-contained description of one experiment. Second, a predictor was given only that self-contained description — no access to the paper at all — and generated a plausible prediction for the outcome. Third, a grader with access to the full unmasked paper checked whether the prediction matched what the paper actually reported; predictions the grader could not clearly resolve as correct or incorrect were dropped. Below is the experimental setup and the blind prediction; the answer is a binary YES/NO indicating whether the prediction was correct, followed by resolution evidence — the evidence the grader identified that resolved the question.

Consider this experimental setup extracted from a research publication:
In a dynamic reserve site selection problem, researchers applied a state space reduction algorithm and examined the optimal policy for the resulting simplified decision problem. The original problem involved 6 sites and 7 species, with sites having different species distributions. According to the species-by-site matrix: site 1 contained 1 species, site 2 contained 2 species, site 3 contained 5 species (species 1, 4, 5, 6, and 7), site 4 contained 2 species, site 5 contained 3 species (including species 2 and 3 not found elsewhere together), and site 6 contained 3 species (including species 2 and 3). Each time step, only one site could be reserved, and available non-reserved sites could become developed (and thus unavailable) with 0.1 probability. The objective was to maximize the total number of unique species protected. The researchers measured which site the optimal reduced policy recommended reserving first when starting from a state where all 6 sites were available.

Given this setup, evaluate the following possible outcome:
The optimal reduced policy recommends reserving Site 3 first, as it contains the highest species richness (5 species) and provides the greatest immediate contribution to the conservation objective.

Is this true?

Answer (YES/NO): YES